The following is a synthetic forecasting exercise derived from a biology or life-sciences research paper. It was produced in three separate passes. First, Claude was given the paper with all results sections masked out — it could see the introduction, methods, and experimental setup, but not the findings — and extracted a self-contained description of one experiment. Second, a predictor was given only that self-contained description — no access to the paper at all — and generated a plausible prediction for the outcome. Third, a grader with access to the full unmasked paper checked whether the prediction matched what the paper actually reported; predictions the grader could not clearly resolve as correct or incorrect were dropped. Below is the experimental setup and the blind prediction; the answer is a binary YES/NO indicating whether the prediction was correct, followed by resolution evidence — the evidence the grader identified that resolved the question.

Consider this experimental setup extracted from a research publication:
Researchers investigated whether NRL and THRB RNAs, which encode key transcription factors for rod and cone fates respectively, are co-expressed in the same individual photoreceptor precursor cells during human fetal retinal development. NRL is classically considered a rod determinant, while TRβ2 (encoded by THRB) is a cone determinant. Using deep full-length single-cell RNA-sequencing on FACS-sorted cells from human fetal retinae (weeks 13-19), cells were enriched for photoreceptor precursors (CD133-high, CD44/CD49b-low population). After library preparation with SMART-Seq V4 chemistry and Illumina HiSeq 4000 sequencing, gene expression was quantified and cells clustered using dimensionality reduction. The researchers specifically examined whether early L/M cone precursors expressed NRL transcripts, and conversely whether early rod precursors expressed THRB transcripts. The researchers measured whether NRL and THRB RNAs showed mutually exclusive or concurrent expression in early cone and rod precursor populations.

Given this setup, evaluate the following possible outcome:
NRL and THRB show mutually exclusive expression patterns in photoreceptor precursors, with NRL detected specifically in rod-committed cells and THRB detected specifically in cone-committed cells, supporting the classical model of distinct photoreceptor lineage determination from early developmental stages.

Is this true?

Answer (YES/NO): NO